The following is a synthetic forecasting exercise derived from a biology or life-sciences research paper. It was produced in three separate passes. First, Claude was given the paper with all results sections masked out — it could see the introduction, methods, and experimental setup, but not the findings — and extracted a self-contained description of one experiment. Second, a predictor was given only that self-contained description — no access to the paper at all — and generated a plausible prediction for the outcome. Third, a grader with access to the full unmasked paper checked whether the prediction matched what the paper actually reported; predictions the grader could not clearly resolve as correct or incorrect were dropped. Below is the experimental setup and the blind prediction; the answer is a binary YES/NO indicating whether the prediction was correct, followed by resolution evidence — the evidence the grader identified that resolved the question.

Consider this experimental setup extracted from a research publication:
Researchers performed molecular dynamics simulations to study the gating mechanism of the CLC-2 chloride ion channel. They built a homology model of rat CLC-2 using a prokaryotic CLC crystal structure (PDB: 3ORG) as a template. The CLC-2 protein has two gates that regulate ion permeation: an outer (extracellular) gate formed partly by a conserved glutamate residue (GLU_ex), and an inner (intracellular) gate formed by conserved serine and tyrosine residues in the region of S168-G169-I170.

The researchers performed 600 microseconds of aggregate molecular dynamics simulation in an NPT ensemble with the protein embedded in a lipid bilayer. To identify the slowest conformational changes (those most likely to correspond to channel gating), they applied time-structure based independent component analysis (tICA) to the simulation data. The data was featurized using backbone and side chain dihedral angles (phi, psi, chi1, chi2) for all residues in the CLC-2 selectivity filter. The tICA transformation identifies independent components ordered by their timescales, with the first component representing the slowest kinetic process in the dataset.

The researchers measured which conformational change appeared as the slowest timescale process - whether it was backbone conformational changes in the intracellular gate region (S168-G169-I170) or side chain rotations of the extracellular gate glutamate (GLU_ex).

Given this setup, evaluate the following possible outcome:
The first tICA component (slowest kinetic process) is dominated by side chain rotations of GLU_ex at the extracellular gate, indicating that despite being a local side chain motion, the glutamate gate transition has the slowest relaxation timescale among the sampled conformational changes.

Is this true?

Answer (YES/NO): NO